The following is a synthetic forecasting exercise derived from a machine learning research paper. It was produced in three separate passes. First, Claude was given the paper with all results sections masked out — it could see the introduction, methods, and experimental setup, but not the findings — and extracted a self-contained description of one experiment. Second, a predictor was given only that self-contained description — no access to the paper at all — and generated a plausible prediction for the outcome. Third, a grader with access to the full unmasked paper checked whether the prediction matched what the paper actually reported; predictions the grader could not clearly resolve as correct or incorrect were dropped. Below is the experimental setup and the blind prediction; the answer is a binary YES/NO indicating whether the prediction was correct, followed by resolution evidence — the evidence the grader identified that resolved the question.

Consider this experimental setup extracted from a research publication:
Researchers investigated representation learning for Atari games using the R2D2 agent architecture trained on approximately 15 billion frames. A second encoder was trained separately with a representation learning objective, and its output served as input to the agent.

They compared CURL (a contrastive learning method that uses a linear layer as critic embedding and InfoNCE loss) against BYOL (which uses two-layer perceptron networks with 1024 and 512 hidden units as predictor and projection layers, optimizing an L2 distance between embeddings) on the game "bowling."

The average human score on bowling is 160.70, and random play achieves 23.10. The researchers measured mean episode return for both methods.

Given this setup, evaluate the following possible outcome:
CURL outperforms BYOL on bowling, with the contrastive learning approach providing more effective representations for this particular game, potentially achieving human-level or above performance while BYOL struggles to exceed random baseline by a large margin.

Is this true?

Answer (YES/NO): NO